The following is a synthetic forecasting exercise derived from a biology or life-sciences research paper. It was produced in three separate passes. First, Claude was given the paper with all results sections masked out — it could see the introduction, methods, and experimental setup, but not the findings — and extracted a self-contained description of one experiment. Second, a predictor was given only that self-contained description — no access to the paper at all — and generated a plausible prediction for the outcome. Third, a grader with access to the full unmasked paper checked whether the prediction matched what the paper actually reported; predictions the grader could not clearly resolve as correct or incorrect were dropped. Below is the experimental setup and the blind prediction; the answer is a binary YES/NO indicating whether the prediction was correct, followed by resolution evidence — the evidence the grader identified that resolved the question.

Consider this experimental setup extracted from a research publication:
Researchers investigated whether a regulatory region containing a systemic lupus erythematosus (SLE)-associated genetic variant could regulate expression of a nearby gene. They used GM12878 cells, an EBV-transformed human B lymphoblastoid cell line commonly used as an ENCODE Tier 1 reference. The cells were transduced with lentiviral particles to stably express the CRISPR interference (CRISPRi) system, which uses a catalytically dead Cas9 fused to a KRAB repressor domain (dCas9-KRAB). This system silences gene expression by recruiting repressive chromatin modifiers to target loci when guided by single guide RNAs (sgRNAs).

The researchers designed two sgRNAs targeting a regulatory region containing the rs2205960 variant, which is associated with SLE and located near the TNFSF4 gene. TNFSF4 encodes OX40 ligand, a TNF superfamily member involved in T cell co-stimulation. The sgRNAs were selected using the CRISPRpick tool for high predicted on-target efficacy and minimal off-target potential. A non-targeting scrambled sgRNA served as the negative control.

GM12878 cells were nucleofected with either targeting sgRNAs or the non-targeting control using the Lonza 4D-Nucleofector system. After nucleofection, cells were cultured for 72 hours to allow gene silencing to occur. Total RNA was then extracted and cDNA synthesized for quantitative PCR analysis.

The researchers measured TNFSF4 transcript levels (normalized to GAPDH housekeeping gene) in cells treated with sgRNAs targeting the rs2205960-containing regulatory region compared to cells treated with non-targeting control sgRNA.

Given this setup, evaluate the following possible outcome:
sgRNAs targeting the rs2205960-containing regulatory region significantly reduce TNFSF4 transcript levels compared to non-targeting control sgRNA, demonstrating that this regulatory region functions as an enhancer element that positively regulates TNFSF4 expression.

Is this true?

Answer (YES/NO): YES